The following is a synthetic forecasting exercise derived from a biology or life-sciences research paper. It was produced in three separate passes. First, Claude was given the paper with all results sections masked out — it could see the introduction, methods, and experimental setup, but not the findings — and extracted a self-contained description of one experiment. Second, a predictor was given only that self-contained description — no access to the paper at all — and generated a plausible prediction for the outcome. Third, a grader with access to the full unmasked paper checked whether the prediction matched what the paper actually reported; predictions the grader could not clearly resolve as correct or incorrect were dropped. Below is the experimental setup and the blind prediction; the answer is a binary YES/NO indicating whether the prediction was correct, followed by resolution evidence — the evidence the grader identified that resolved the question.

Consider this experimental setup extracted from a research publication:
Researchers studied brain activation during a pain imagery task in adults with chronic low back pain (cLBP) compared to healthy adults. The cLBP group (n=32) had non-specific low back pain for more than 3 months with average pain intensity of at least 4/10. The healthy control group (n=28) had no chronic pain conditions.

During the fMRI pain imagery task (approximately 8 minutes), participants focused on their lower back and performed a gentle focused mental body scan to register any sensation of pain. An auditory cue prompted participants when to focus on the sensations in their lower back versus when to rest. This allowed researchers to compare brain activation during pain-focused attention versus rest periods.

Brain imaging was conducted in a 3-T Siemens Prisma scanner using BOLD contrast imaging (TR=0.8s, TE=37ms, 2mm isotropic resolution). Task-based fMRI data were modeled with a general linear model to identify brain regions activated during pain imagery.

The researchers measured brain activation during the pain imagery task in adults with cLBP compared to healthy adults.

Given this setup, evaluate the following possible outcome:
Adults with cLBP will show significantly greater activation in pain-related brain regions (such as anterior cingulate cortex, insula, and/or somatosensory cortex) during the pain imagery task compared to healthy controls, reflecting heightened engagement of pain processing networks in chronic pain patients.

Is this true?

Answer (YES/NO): NO